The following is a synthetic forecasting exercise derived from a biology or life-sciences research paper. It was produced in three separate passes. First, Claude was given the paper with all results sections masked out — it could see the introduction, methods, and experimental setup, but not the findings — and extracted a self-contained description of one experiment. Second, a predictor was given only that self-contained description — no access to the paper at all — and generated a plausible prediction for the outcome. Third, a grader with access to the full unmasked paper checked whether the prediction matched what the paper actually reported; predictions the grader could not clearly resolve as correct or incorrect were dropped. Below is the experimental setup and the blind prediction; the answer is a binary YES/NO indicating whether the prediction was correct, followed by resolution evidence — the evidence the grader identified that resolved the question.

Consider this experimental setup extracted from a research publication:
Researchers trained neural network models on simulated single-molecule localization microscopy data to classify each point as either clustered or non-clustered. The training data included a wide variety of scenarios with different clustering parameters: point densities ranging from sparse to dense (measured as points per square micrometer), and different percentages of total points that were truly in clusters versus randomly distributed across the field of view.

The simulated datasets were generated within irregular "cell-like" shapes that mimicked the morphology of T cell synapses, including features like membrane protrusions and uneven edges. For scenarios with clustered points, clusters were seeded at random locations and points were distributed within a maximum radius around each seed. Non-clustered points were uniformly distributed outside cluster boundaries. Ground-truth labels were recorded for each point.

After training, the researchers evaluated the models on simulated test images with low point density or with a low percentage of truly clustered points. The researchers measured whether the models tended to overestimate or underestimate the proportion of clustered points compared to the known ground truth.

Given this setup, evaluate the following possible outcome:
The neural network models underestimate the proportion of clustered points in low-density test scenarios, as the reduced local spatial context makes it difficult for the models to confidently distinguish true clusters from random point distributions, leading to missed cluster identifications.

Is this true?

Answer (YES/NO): NO